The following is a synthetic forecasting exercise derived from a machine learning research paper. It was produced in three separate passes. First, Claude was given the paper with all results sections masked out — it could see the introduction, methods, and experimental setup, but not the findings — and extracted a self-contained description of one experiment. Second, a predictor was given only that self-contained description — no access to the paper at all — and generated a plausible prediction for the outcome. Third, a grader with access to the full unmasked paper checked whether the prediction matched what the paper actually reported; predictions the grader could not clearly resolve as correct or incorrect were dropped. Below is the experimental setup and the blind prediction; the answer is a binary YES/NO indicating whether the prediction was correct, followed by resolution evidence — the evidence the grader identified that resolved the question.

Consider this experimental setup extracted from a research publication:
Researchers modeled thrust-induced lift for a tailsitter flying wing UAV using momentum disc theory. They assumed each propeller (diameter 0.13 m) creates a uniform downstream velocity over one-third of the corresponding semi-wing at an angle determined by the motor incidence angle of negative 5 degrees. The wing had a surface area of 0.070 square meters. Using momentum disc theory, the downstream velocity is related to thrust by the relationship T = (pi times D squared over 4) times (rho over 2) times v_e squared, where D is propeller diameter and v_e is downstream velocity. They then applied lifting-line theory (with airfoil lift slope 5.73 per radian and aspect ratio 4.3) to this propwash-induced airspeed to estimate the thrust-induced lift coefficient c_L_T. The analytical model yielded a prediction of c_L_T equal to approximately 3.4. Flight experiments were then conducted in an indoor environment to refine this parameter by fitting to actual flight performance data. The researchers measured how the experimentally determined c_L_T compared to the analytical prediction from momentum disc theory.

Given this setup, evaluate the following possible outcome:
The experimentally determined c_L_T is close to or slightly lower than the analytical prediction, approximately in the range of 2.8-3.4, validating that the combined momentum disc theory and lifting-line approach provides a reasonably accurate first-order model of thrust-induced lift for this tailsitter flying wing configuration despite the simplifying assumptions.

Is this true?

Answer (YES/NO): NO